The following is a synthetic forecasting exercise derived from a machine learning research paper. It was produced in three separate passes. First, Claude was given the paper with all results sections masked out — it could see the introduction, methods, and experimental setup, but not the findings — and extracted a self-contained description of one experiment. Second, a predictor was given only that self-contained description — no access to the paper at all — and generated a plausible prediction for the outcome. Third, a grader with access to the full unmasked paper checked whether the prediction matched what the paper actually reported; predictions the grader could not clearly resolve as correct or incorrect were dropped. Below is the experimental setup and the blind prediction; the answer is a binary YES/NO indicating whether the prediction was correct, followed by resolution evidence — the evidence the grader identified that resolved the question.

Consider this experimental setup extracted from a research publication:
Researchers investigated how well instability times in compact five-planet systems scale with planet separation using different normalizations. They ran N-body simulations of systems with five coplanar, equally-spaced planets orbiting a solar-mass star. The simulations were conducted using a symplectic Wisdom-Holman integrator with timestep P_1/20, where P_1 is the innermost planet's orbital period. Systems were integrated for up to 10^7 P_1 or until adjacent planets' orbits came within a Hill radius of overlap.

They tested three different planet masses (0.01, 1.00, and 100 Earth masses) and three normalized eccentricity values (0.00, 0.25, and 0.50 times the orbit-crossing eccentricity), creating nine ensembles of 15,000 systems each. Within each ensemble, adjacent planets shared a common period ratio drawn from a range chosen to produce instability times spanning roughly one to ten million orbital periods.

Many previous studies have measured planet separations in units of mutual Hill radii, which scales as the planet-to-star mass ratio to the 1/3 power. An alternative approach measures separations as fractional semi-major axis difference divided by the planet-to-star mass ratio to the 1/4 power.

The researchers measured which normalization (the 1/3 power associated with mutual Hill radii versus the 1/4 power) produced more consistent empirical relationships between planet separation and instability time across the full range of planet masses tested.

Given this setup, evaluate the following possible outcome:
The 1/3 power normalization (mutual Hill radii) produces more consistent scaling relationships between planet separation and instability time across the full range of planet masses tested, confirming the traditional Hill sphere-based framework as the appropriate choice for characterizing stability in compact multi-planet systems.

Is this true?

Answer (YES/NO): NO